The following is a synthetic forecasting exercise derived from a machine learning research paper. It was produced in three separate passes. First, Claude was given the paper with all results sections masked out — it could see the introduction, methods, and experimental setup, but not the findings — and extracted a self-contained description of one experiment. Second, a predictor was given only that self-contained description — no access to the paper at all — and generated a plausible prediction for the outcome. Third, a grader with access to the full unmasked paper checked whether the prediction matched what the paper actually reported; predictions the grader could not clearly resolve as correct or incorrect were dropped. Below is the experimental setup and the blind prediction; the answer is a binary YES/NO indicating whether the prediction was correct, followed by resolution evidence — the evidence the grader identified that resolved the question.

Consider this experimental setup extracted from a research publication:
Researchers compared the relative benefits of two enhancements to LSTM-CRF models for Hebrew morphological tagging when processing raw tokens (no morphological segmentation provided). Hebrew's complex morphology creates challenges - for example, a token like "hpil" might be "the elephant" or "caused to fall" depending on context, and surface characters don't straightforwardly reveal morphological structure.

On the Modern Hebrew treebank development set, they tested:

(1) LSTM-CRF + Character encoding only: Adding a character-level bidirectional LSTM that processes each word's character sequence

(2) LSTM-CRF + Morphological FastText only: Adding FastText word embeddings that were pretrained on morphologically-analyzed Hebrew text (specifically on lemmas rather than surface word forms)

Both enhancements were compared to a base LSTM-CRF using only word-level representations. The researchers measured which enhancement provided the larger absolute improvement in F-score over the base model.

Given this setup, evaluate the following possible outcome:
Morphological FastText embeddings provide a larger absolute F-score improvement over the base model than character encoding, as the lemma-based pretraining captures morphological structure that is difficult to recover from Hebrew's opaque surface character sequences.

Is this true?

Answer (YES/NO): YES